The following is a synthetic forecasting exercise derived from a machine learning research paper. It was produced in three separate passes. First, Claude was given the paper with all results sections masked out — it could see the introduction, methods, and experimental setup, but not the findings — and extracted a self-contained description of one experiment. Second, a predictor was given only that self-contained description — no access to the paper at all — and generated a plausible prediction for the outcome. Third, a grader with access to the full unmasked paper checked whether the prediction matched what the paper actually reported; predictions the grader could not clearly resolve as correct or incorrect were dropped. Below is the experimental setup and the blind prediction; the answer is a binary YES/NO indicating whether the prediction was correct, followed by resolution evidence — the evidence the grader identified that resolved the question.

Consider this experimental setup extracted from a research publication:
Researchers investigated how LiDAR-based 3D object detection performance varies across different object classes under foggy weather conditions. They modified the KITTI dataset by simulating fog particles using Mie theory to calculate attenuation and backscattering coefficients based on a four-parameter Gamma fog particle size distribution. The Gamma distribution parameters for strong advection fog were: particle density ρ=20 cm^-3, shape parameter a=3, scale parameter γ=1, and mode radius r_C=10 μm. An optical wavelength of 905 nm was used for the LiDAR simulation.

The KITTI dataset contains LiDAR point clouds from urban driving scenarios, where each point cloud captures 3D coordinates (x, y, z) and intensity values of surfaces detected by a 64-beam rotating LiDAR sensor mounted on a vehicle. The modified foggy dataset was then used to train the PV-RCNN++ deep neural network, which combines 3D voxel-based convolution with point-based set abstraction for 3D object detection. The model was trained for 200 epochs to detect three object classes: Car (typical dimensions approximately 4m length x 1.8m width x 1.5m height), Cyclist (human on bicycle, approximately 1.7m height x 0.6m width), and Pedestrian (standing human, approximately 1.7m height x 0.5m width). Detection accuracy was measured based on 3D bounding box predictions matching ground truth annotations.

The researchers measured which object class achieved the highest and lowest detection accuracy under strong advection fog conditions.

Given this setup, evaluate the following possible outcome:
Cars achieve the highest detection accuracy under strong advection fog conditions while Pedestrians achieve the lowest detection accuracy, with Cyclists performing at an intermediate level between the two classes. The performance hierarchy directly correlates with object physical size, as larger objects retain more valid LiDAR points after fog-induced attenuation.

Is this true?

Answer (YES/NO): YES